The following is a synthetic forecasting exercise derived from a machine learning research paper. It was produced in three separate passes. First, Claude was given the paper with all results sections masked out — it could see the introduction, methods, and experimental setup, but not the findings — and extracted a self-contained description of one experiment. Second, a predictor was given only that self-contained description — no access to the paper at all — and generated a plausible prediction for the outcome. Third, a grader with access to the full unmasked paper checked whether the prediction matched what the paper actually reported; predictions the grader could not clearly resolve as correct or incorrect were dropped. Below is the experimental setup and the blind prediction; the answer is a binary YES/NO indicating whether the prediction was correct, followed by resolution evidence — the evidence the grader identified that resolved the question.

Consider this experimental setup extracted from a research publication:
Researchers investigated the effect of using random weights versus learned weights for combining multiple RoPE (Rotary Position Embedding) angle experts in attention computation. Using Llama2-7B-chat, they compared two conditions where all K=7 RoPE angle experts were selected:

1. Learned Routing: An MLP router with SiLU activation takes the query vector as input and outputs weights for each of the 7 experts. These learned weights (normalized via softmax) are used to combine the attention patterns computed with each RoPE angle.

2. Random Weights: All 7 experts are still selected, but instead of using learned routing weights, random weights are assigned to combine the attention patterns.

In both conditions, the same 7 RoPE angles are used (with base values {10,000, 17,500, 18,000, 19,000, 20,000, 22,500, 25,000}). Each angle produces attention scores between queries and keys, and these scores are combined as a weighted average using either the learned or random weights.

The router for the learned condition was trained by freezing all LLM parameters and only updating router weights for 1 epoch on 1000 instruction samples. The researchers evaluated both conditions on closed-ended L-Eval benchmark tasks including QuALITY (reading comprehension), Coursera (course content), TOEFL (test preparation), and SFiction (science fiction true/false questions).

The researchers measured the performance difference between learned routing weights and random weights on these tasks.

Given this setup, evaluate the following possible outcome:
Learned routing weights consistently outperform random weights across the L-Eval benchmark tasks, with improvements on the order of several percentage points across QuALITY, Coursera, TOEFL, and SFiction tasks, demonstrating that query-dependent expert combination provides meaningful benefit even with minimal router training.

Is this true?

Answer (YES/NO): NO